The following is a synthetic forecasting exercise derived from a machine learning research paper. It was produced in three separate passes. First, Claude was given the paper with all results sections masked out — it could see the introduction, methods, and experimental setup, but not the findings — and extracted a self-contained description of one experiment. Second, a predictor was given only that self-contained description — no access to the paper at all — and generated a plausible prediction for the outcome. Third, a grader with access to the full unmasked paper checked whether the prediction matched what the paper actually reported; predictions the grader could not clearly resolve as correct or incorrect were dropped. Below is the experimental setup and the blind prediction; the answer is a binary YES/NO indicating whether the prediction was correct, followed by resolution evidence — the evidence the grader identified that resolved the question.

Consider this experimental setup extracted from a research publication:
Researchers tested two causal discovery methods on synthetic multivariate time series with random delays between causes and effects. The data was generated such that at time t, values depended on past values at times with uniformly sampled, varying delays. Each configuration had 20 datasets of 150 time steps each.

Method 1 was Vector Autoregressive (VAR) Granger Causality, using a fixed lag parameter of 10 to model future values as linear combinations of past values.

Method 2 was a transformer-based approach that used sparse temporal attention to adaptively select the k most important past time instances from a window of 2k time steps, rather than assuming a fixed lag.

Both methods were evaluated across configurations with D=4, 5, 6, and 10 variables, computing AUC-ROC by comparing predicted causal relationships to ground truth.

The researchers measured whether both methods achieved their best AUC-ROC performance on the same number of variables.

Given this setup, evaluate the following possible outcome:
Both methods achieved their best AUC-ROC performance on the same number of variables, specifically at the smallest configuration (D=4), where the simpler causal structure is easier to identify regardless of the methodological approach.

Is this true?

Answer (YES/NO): NO